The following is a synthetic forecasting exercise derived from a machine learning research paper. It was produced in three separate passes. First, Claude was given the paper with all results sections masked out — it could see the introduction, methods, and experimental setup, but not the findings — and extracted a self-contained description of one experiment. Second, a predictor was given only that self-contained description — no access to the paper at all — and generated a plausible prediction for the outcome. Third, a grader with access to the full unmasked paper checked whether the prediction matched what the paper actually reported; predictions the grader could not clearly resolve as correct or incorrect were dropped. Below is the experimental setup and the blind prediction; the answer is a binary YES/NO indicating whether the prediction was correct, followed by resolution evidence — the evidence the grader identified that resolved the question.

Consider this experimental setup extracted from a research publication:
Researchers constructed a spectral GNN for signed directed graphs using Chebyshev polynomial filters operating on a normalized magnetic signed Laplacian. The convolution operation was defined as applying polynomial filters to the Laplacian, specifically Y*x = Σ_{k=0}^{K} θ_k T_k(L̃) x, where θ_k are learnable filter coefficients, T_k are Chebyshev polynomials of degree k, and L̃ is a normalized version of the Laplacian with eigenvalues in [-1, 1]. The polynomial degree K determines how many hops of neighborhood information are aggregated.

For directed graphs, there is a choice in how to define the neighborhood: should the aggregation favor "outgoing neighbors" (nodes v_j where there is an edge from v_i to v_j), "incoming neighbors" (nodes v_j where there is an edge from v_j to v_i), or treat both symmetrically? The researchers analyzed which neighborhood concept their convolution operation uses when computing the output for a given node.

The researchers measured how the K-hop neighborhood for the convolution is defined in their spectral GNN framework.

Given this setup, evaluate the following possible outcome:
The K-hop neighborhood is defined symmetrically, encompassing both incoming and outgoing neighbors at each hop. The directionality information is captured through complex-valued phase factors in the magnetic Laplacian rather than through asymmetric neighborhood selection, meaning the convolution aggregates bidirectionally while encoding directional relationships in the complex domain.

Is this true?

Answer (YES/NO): YES